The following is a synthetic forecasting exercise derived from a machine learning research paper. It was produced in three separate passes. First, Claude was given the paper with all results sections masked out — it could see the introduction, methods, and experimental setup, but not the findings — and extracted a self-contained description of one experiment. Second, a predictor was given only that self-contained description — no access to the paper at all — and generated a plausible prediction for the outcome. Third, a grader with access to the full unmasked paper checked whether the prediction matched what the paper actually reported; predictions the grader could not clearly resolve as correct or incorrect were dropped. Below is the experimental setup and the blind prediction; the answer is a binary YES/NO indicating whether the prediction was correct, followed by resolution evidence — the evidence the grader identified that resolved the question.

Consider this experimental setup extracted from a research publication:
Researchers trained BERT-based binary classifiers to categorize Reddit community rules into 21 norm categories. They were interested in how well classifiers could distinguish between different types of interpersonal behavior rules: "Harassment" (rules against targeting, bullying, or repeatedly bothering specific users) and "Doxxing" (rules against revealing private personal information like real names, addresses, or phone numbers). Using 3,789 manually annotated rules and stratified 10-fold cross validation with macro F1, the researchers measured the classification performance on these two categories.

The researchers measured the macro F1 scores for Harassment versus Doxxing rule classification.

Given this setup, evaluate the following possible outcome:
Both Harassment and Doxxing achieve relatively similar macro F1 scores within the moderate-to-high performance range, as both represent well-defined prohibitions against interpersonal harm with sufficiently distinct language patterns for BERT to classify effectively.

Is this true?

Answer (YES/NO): NO